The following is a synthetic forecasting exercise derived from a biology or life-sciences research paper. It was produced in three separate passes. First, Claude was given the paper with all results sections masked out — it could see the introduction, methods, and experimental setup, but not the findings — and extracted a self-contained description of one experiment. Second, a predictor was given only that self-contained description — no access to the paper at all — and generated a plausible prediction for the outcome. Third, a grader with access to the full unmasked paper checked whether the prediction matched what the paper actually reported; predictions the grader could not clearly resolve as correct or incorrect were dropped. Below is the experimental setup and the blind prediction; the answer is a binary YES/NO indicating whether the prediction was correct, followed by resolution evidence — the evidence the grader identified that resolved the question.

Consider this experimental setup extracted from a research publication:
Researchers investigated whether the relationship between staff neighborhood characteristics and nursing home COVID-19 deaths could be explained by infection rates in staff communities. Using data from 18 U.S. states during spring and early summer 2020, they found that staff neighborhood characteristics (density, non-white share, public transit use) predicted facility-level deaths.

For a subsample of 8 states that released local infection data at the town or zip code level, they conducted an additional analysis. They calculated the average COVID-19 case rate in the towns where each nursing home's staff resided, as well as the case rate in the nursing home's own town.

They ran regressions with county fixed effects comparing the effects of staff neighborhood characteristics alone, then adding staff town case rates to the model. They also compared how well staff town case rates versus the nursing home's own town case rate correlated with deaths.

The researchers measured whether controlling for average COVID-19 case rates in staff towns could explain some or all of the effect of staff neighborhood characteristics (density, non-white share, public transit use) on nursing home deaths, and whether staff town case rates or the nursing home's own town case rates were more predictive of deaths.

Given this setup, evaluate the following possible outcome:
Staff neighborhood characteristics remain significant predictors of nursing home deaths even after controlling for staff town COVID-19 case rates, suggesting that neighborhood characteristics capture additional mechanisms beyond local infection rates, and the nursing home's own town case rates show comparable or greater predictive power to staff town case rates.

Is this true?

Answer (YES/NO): NO